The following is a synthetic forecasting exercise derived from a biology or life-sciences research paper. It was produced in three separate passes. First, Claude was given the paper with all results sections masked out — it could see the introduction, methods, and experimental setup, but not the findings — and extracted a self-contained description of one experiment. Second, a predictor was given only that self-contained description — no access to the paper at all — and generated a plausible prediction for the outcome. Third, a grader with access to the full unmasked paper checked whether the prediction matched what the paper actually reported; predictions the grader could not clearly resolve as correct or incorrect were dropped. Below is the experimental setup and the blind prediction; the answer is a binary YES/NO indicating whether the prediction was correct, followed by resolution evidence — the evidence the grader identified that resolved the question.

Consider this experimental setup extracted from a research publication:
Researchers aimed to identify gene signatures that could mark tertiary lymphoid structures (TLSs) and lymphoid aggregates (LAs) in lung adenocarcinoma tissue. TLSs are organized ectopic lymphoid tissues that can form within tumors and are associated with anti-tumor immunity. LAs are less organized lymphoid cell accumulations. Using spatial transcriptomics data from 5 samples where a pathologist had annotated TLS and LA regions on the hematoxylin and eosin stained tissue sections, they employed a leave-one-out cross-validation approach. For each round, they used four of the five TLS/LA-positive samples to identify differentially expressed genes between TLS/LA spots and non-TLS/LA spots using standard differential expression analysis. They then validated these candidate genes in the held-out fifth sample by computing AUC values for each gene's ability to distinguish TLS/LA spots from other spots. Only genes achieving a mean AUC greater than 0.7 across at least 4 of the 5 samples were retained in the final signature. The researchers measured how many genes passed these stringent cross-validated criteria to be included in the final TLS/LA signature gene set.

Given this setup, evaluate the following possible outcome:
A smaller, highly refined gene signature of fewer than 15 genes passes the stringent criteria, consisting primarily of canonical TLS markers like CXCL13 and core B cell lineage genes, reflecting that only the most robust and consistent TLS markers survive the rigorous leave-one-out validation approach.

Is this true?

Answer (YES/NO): NO